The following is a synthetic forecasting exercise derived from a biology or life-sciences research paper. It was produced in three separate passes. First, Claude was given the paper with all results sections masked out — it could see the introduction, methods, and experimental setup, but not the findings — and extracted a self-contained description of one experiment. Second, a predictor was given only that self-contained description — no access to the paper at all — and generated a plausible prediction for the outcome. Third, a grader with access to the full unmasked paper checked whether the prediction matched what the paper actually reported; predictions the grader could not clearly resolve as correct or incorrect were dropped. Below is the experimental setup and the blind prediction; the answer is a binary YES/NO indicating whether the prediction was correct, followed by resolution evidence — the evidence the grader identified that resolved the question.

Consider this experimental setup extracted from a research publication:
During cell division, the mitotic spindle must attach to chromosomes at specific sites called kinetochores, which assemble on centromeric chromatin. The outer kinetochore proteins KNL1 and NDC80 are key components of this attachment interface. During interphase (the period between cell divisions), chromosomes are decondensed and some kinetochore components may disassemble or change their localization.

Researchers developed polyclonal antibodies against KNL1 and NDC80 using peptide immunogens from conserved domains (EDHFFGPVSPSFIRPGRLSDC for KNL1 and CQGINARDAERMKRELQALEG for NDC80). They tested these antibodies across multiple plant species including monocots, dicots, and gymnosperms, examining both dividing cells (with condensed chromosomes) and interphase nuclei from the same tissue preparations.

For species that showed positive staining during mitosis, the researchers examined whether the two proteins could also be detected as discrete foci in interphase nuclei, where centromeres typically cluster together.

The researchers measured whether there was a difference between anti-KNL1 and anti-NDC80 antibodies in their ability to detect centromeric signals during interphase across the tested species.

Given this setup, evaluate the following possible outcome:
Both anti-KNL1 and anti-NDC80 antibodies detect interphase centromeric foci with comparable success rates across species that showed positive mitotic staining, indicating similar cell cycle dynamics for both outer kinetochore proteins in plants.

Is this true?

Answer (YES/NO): YES